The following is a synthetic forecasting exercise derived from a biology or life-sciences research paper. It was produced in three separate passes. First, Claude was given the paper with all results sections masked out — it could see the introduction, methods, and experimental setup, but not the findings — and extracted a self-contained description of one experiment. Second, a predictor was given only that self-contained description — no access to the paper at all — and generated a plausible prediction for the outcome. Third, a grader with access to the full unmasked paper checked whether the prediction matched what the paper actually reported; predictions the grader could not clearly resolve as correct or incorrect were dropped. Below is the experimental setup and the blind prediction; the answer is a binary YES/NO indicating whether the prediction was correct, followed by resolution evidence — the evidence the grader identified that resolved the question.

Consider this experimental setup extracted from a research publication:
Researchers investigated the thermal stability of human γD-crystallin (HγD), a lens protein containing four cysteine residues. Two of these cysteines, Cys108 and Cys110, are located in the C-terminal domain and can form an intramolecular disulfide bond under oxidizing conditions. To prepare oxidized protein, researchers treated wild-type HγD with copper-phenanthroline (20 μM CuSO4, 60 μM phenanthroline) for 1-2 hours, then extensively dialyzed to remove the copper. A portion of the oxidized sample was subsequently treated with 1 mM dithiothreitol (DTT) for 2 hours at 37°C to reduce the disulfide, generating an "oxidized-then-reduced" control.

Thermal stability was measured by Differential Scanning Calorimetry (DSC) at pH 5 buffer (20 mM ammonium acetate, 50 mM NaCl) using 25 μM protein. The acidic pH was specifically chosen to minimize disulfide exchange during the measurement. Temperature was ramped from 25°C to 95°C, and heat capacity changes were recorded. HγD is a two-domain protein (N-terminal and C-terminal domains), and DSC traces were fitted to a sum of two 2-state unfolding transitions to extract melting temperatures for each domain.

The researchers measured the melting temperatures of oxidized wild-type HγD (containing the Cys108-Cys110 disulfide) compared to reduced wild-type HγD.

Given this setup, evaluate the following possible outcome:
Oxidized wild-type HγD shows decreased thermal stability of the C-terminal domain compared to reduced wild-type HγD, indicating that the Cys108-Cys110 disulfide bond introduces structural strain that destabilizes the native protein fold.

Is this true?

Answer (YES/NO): YES